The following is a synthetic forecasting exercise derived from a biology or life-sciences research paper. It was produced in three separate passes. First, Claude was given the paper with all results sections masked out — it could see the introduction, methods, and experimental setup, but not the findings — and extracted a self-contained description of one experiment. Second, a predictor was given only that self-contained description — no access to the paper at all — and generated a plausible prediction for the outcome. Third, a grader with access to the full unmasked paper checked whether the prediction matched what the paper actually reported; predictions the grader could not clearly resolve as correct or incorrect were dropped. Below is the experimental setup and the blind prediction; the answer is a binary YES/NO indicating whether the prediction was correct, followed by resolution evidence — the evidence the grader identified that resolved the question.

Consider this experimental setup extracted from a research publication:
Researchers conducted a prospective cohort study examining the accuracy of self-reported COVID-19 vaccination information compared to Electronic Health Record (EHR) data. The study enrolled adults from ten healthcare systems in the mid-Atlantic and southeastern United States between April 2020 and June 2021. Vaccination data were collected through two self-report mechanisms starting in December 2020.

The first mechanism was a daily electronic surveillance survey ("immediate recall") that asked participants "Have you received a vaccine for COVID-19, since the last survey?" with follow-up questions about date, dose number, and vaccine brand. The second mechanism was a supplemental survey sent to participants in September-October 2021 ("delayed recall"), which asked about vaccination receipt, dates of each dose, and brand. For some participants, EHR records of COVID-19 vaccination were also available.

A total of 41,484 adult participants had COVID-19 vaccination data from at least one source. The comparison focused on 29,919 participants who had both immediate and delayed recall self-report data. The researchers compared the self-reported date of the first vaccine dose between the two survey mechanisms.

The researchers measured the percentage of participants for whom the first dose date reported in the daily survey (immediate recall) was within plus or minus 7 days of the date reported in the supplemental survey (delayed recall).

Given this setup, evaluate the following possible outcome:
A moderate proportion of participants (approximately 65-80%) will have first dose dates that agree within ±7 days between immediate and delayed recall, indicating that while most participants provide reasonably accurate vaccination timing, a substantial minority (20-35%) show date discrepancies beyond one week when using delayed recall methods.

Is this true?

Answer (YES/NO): NO